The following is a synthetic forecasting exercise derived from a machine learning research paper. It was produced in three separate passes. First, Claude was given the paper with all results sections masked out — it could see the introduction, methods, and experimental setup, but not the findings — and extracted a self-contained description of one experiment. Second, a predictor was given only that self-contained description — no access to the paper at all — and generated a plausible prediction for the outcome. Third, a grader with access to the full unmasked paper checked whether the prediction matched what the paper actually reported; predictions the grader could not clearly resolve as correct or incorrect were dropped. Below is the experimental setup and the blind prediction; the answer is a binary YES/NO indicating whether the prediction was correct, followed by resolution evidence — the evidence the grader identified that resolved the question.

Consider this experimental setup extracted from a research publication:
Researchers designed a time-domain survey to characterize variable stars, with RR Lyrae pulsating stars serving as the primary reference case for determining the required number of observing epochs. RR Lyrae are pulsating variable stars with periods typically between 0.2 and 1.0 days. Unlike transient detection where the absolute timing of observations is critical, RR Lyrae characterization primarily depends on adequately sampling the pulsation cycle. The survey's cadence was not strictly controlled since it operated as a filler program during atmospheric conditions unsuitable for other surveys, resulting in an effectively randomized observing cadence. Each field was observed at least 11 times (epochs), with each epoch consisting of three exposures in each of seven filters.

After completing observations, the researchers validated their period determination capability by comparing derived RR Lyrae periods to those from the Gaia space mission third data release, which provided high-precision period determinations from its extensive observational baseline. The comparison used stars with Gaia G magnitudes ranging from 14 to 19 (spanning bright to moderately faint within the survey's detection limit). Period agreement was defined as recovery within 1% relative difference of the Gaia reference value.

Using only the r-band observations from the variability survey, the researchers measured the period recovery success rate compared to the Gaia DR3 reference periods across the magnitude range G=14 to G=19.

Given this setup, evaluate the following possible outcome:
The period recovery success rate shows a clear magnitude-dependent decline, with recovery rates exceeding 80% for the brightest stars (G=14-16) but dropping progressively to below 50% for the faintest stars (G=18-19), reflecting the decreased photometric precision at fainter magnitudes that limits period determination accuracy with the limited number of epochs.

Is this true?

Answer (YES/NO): NO